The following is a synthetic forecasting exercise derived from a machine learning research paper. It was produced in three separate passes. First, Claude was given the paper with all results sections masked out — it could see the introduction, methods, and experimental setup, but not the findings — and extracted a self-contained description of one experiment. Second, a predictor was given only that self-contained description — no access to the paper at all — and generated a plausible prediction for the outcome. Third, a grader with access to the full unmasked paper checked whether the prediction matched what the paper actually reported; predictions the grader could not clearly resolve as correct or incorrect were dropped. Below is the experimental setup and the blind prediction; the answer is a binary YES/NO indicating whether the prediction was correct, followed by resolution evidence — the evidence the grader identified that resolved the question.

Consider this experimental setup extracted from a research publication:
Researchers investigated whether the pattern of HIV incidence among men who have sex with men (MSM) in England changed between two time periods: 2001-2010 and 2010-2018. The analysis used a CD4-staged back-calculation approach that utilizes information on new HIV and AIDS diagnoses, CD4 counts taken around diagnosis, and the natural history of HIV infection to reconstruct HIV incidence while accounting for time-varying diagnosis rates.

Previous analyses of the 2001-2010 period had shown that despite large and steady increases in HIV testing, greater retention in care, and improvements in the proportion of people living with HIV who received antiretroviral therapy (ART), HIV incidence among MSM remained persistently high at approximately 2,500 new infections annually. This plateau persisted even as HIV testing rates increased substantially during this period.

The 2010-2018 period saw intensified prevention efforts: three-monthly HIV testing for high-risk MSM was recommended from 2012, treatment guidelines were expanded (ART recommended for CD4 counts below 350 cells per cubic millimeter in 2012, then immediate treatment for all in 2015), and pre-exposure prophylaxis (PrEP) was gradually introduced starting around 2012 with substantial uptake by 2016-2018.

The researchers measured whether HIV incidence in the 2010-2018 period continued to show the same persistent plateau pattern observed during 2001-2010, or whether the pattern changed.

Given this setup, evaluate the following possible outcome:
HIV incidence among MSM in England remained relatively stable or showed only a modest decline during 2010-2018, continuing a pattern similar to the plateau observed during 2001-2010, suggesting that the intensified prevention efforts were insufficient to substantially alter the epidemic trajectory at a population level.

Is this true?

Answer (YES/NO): NO